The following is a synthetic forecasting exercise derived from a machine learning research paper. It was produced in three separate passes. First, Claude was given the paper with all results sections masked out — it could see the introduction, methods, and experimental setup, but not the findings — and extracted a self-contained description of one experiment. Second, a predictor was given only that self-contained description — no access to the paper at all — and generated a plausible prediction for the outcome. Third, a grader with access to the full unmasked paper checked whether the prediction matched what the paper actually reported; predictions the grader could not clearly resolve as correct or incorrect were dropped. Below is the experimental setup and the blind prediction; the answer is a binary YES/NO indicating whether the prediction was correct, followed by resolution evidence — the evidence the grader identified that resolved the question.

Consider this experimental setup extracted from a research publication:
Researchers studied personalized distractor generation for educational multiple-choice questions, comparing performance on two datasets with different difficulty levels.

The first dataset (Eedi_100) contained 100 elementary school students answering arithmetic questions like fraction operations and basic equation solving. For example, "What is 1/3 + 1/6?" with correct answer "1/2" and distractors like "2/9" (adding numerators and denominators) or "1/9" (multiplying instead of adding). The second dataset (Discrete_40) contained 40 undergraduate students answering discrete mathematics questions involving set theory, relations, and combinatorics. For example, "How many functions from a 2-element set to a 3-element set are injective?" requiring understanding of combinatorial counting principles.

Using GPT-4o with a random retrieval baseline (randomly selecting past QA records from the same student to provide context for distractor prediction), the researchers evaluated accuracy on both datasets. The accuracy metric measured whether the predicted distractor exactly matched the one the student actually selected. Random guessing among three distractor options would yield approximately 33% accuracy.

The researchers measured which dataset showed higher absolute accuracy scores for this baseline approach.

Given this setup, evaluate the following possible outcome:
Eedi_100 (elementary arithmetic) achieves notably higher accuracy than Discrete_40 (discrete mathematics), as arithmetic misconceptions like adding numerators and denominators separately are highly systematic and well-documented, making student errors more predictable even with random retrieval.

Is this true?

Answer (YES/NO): YES